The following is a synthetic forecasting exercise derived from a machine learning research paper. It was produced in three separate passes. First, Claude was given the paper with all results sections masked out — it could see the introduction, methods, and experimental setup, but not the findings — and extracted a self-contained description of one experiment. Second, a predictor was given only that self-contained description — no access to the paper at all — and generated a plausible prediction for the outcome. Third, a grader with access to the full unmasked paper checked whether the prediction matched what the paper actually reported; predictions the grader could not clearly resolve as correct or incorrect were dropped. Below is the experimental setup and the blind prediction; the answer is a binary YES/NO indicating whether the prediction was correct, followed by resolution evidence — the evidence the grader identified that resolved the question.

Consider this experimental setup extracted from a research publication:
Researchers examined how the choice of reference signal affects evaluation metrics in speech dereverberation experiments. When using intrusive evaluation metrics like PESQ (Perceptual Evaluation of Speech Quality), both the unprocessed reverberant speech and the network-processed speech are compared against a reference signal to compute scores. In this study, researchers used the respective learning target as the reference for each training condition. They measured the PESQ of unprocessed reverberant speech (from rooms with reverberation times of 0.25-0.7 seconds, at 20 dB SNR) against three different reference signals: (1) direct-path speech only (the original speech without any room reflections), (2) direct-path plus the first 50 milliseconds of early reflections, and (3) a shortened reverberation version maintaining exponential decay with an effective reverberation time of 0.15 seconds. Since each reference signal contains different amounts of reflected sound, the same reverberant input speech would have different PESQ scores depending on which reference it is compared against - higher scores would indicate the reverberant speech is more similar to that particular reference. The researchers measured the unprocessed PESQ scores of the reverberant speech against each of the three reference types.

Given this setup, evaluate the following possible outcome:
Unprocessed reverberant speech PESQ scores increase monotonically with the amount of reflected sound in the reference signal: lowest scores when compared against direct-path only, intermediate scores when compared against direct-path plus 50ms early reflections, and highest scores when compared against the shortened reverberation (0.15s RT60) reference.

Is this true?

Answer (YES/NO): YES